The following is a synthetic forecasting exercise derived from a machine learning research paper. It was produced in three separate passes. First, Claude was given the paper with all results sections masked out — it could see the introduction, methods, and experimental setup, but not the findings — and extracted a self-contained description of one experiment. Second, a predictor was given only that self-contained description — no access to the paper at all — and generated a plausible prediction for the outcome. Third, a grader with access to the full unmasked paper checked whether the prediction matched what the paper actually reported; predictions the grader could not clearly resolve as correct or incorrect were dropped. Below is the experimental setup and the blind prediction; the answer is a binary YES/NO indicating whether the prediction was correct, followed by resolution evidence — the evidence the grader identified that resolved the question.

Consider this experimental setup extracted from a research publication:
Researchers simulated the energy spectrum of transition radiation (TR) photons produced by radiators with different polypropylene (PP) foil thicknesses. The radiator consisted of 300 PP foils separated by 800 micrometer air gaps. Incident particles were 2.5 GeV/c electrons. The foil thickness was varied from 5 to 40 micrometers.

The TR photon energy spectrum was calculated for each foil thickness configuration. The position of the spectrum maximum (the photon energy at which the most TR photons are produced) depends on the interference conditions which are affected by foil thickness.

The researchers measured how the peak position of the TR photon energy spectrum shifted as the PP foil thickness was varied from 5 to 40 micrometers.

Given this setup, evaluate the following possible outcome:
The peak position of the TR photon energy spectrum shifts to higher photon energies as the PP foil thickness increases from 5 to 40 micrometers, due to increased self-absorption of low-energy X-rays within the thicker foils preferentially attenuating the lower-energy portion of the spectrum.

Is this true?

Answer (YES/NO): NO